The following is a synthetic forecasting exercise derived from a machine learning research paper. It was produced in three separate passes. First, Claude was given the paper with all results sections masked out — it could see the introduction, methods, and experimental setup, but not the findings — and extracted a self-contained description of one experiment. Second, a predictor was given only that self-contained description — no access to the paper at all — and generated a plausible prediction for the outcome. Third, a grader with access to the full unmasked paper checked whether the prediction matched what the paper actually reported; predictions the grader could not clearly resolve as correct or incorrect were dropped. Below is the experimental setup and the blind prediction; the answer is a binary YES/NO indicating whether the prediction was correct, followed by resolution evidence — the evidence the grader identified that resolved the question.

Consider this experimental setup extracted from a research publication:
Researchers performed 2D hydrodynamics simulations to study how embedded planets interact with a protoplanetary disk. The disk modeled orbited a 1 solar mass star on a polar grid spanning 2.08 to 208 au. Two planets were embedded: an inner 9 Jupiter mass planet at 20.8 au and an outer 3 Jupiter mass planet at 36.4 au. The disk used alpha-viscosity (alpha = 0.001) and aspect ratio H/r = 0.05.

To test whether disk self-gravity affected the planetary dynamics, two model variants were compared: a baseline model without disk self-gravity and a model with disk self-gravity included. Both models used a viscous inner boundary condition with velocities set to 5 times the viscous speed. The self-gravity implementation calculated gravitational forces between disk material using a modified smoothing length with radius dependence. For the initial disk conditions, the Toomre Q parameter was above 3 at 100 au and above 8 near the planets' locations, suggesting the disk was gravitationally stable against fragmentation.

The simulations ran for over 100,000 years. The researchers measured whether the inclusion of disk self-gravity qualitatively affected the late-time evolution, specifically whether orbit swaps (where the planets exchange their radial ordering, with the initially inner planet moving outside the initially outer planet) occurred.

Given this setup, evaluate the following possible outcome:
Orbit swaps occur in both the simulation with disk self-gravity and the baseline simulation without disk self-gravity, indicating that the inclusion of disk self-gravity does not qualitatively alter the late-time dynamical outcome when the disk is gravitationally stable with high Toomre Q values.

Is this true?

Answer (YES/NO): NO